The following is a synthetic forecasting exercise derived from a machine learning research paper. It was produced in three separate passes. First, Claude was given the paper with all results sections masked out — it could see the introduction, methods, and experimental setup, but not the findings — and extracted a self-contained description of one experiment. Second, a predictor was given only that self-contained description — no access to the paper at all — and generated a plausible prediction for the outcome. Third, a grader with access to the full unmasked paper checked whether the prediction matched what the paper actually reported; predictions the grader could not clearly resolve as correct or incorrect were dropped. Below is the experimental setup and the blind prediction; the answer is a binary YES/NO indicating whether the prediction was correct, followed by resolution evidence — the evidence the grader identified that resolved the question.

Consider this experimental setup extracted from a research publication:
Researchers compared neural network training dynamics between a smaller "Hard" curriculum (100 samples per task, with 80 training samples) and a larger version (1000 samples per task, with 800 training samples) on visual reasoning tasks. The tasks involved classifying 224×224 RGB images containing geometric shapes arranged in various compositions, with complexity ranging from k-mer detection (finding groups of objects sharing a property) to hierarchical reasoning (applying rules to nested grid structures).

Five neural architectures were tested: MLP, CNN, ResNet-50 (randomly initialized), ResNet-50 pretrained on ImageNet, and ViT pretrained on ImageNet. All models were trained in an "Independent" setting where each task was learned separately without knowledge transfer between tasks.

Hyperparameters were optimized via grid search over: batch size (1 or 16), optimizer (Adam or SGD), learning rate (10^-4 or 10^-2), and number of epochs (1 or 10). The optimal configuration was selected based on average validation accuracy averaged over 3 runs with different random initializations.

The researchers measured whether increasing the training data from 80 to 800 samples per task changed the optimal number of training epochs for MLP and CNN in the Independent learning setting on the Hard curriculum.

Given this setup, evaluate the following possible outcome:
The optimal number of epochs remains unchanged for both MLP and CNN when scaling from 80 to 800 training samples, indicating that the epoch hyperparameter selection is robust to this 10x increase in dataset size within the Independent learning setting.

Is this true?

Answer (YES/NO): NO